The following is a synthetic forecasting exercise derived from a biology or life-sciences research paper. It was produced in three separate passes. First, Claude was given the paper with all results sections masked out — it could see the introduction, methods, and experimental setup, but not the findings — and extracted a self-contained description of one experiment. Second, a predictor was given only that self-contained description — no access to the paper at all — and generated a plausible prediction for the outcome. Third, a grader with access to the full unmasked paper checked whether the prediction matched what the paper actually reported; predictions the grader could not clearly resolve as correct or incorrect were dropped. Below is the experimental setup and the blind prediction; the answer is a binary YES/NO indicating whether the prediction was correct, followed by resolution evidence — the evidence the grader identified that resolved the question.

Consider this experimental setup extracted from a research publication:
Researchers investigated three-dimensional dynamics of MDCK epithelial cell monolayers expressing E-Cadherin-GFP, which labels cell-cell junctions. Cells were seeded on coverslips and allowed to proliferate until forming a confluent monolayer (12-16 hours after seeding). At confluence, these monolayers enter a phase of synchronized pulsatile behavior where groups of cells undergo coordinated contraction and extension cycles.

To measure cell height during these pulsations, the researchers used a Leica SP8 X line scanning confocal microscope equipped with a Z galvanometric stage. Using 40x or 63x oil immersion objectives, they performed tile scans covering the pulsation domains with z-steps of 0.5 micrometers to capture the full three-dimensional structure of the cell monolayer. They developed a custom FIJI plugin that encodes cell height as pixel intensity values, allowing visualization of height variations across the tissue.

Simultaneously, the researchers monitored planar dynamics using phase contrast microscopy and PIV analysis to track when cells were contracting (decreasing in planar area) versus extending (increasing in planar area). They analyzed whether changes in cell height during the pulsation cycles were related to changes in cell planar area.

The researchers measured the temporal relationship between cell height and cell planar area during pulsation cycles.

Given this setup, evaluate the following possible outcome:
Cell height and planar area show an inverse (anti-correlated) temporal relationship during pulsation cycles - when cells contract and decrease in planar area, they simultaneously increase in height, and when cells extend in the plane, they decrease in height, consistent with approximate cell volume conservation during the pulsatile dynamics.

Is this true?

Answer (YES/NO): YES